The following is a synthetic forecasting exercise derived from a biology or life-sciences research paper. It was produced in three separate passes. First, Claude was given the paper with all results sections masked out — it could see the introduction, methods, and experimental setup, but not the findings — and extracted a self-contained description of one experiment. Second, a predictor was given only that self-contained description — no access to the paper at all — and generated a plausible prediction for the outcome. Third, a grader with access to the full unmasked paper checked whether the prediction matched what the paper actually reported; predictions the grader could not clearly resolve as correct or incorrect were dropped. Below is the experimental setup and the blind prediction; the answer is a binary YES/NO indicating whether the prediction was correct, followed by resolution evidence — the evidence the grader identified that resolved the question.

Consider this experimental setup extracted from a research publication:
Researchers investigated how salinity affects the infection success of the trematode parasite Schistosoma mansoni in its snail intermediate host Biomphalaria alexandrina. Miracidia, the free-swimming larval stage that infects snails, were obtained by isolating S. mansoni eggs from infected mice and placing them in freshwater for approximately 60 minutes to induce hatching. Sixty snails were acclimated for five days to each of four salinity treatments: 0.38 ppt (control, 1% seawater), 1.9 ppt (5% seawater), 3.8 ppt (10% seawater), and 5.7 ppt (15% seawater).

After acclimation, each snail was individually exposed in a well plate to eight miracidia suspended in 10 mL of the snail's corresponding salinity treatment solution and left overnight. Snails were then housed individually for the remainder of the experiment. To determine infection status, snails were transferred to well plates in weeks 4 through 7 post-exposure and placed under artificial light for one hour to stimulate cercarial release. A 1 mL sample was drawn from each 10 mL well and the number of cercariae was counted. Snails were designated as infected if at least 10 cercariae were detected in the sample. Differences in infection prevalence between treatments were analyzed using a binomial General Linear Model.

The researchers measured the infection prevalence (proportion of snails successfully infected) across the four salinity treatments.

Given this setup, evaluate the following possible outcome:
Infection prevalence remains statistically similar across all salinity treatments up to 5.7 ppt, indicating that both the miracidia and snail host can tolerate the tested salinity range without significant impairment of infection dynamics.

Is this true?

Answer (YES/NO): NO